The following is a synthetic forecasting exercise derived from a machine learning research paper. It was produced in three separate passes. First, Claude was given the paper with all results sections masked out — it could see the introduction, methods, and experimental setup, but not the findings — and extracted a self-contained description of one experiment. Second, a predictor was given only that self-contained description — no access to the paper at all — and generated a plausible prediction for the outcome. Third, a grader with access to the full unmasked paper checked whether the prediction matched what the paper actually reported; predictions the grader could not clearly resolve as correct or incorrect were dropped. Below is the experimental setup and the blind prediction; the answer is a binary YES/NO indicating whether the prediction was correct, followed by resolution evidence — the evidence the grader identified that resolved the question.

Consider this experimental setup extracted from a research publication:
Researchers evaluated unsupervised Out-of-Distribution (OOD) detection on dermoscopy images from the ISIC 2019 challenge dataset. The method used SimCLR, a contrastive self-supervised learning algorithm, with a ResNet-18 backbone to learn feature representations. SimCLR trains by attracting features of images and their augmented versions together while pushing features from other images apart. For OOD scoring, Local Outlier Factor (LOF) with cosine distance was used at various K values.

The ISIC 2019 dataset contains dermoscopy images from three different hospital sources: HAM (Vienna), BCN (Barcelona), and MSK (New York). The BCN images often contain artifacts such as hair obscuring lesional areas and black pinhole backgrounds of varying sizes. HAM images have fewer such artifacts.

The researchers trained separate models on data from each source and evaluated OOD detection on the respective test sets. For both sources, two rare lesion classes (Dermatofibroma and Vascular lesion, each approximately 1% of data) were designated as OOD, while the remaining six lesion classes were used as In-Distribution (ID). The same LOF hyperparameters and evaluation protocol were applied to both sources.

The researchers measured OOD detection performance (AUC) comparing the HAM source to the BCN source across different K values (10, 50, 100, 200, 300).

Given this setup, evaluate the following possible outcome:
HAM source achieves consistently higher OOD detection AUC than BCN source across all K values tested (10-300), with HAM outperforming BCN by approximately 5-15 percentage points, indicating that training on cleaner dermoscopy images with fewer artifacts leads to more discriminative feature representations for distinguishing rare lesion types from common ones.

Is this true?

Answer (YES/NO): NO